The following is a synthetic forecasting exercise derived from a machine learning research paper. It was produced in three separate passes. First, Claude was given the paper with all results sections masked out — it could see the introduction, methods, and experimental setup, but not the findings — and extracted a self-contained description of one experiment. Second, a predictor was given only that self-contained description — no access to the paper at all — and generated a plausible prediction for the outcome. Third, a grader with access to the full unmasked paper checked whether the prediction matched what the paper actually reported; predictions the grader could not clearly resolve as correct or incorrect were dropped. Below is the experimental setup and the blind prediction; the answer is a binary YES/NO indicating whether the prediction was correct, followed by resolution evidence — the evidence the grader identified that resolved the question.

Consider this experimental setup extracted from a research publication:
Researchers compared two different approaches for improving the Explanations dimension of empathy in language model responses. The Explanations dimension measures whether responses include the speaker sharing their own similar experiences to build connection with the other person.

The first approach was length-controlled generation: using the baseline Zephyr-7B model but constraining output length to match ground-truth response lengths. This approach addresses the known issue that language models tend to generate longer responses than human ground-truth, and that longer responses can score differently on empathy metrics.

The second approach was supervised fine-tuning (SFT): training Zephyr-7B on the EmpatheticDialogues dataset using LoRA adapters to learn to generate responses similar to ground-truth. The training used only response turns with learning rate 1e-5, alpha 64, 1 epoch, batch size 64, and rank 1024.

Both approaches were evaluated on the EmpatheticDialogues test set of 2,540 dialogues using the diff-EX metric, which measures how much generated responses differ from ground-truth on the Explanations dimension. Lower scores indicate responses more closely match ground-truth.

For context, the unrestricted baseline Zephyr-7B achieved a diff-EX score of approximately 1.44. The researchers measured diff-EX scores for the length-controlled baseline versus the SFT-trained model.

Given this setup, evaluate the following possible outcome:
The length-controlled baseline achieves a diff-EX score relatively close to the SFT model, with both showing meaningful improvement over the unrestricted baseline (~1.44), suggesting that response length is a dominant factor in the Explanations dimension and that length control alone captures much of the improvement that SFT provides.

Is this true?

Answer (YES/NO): YES